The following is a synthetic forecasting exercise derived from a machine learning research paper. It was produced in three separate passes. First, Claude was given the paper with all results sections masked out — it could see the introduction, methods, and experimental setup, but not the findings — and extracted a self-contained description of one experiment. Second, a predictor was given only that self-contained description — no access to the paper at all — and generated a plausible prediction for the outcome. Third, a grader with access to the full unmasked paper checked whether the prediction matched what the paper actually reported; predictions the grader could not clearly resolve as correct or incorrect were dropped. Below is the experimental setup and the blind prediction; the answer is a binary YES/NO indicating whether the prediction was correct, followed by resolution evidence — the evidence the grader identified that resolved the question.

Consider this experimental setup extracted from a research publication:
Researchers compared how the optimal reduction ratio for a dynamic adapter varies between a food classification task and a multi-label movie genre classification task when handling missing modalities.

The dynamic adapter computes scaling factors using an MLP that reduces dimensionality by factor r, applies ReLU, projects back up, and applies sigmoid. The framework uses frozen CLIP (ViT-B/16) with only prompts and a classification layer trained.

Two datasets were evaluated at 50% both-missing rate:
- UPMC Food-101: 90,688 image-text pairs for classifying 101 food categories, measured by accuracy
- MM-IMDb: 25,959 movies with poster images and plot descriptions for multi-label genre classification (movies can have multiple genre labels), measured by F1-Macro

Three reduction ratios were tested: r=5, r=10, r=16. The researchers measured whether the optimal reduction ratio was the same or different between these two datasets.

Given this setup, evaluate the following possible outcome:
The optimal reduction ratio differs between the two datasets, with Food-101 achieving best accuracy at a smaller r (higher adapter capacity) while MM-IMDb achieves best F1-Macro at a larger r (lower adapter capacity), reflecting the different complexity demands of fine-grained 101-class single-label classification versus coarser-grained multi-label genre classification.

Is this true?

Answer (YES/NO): NO